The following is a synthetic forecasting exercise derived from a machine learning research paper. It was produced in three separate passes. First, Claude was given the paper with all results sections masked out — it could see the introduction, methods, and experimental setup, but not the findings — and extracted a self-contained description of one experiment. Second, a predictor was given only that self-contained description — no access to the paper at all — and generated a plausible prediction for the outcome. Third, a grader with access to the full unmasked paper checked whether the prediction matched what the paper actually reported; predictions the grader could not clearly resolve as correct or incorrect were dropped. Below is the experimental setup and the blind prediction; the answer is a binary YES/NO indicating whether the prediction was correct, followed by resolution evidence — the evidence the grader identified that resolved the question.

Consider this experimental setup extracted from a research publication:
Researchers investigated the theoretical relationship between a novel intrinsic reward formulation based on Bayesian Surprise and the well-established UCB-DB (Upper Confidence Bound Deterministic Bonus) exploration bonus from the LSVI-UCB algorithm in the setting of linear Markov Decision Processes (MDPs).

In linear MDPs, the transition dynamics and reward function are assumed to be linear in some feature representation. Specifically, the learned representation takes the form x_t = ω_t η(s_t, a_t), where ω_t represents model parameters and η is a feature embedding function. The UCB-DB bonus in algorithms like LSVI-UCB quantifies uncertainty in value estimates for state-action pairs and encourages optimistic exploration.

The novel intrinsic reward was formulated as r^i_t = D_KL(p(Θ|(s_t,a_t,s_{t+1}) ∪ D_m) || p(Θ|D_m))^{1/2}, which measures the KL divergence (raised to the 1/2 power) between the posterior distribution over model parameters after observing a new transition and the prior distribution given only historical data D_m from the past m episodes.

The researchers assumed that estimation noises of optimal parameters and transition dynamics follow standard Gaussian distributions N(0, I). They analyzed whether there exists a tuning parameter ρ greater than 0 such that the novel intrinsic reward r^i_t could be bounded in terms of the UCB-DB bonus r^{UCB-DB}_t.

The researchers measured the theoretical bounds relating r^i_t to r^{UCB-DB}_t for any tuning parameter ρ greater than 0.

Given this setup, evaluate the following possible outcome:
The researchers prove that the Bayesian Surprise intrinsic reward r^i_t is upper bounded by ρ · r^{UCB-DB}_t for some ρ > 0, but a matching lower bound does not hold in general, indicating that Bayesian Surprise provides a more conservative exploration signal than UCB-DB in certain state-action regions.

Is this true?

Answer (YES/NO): NO